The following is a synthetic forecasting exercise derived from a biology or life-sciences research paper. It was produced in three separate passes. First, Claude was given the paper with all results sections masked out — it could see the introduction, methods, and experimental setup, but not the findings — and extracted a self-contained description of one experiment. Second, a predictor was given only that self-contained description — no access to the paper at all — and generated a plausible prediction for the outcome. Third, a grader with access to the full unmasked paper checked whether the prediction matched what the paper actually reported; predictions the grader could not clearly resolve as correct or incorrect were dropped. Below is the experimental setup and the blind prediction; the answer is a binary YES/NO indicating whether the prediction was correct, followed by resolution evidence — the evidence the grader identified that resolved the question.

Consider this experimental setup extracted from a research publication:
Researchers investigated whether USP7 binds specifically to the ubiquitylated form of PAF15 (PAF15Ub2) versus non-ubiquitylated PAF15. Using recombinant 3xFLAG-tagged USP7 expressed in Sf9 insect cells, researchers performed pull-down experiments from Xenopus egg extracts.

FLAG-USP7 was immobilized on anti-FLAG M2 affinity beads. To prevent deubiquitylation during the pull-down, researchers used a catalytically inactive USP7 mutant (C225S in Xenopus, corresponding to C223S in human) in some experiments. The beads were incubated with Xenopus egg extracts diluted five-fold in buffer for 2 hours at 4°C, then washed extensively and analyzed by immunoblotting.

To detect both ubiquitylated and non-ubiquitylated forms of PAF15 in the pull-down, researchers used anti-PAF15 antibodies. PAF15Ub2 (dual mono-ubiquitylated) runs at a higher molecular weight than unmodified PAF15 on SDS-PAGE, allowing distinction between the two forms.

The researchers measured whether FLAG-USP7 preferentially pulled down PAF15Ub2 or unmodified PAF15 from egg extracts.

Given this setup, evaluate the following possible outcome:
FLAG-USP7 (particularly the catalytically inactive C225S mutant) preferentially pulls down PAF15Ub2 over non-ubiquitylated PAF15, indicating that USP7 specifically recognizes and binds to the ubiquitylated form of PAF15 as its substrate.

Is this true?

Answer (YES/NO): YES